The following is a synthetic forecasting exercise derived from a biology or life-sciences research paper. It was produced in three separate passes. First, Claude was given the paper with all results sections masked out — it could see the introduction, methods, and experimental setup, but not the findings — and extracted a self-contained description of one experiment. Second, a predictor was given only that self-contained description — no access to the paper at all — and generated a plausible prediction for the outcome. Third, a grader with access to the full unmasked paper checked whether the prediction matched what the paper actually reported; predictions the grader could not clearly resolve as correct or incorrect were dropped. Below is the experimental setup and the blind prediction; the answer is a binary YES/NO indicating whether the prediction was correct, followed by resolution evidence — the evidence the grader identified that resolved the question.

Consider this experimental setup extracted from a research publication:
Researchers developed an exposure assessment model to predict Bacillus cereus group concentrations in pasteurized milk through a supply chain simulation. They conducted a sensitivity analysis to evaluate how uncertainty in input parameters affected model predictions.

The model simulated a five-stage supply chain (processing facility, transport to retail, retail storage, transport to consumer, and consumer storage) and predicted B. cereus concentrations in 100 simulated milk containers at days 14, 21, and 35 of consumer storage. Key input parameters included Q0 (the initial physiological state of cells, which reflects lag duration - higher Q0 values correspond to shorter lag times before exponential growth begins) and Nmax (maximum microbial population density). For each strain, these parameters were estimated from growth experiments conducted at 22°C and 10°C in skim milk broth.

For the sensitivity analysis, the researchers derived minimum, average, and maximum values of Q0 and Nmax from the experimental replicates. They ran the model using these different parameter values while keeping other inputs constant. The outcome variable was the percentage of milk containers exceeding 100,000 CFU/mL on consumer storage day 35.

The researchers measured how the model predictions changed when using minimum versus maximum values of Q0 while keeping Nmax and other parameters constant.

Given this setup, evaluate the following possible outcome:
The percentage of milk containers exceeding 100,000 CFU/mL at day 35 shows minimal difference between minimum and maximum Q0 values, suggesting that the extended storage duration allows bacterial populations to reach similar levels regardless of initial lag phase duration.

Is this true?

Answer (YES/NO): NO